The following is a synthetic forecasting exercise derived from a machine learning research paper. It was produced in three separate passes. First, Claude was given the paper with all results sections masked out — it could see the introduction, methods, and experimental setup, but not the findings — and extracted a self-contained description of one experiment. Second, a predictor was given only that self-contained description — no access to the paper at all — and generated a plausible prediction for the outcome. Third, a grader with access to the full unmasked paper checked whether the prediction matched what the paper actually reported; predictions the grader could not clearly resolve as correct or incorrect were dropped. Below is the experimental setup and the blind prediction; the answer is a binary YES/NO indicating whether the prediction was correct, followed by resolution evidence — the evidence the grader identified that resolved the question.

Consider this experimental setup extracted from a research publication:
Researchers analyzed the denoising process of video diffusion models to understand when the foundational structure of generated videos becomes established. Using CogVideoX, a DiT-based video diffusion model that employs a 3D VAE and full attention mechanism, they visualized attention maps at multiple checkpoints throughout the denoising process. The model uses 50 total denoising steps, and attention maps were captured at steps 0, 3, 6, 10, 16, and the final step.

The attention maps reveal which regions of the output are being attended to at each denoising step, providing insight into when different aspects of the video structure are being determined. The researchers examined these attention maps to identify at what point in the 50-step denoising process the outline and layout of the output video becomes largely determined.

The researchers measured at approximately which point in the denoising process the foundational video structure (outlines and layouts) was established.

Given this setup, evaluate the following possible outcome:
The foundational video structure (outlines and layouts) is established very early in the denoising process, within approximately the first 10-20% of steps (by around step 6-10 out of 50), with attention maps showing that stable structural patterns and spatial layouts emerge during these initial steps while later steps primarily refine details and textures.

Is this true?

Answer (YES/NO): YES